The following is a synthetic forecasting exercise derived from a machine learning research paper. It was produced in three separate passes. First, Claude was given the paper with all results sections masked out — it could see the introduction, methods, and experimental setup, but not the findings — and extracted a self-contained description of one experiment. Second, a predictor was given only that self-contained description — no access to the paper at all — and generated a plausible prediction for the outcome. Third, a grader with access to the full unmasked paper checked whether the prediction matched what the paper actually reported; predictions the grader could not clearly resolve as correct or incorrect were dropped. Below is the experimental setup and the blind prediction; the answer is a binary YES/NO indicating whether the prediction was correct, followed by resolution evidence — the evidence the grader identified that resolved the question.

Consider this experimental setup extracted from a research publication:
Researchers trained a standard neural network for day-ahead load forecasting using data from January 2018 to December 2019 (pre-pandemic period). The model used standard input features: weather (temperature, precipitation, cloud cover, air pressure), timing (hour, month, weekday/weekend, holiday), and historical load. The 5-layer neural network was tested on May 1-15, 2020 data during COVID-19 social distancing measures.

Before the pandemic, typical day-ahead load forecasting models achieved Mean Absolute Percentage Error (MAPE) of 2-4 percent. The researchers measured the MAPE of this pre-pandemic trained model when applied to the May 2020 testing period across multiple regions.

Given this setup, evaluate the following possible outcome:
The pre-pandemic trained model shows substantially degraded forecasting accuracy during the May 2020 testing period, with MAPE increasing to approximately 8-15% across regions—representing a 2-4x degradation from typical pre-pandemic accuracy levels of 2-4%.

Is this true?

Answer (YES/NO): NO